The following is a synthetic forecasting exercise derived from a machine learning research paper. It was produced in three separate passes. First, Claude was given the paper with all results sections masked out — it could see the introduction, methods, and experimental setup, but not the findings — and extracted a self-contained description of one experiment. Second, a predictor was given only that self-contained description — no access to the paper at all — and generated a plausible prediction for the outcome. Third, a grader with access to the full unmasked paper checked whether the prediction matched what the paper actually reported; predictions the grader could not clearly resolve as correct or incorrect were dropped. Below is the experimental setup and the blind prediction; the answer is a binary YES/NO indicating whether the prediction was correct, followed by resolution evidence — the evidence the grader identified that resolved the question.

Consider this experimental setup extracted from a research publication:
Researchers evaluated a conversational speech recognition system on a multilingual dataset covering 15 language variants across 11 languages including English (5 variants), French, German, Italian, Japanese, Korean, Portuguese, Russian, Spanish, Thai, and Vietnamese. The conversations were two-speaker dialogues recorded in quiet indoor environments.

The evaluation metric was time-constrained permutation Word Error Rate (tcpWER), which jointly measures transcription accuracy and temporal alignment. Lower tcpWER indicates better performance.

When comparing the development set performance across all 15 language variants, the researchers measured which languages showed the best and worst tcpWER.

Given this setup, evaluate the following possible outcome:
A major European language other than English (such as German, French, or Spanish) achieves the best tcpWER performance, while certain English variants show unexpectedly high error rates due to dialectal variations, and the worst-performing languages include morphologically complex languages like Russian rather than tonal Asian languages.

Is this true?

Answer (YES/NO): NO